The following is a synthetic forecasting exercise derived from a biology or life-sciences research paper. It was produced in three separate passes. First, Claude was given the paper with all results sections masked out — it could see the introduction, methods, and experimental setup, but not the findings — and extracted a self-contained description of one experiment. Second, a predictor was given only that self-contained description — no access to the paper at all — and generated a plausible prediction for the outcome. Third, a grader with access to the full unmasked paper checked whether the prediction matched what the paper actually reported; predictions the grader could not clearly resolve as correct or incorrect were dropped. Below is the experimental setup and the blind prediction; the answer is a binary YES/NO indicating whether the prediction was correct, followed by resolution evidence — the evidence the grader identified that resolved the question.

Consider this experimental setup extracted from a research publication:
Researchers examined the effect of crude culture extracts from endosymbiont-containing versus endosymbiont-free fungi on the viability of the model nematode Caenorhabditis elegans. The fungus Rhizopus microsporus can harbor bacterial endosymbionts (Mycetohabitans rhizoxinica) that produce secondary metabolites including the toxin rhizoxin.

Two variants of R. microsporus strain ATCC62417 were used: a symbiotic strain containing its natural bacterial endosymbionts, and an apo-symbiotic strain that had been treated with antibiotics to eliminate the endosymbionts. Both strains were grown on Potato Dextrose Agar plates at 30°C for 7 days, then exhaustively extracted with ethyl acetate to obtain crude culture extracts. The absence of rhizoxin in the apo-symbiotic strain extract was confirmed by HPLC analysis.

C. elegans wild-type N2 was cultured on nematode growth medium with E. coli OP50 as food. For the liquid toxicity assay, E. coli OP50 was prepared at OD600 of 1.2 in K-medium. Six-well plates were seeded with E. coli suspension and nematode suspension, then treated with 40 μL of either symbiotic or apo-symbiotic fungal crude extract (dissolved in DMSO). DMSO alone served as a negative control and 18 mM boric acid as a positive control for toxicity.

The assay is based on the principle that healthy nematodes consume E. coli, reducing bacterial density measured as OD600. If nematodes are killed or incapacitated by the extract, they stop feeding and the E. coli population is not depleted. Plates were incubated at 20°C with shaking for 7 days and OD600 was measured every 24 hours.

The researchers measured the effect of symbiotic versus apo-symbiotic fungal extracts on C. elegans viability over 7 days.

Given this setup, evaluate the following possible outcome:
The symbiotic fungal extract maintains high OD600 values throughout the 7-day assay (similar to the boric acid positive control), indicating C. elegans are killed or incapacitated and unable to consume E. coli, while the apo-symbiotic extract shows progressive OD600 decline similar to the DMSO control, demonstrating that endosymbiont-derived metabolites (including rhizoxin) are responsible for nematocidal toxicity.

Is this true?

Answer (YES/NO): NO